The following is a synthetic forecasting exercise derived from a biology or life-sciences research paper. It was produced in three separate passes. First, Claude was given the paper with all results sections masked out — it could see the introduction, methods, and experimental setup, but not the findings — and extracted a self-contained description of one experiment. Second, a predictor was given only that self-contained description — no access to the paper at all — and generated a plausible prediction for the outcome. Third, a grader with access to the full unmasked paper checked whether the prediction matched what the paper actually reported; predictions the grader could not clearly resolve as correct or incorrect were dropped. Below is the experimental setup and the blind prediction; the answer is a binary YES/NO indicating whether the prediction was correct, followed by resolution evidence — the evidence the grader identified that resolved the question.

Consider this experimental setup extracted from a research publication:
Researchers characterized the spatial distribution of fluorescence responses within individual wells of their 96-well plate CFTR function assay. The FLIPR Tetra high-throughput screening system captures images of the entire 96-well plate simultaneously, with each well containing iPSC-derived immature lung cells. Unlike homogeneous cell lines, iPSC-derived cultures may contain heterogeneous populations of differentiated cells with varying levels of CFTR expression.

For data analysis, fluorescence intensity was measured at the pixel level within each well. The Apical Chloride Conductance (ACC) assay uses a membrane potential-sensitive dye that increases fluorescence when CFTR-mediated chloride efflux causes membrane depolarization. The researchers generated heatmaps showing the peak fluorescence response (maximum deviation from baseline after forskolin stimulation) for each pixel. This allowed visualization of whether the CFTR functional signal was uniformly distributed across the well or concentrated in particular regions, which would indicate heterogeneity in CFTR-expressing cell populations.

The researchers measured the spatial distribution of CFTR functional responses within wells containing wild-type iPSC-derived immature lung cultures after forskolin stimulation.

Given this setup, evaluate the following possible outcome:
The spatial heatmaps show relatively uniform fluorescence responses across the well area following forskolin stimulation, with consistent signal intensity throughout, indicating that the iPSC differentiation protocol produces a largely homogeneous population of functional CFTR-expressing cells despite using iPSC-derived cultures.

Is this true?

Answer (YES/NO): NO